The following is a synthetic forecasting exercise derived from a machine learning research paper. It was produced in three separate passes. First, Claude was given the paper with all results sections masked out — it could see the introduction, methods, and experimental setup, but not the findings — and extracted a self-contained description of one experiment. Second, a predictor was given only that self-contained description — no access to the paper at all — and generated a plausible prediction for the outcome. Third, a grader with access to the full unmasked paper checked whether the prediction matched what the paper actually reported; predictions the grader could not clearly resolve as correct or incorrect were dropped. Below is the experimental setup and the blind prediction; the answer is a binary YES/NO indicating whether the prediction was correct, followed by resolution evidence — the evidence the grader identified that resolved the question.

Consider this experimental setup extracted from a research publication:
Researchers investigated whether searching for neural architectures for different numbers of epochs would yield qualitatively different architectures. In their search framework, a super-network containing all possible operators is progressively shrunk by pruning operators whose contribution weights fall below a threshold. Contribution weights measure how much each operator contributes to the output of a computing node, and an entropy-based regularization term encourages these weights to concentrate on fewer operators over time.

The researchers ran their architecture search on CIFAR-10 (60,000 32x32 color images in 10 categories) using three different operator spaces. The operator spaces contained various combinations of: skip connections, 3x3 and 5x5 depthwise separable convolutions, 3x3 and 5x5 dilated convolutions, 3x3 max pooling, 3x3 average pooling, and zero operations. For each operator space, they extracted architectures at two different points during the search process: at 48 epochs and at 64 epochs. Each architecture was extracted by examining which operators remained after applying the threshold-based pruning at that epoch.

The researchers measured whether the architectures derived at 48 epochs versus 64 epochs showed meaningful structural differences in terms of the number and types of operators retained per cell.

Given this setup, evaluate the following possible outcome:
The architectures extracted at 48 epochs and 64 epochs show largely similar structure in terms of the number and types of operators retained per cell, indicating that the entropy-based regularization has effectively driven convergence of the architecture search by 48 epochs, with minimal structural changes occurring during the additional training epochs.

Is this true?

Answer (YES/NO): NO